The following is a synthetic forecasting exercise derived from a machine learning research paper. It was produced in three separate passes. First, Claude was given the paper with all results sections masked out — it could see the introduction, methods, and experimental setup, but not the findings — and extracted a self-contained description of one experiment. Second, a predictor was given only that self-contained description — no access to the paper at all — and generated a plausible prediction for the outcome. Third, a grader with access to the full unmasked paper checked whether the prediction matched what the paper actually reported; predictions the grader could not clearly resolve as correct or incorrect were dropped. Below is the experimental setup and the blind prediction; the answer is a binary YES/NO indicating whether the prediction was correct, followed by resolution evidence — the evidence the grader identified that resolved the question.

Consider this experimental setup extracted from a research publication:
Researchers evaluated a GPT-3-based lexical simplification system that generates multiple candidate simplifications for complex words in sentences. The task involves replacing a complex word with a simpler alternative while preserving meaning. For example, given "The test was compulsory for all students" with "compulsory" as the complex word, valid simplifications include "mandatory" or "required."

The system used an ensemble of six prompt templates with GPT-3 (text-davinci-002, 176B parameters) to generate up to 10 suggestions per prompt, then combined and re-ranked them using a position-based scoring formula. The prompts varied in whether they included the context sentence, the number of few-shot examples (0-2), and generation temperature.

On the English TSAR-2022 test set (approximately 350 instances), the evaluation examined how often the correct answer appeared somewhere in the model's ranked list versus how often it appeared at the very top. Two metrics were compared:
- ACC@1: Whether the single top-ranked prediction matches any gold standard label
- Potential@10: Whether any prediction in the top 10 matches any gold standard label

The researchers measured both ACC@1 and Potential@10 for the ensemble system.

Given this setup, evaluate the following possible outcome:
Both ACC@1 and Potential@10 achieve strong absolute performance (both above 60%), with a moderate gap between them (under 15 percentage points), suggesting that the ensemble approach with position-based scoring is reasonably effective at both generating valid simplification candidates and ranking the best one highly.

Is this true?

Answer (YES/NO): NO